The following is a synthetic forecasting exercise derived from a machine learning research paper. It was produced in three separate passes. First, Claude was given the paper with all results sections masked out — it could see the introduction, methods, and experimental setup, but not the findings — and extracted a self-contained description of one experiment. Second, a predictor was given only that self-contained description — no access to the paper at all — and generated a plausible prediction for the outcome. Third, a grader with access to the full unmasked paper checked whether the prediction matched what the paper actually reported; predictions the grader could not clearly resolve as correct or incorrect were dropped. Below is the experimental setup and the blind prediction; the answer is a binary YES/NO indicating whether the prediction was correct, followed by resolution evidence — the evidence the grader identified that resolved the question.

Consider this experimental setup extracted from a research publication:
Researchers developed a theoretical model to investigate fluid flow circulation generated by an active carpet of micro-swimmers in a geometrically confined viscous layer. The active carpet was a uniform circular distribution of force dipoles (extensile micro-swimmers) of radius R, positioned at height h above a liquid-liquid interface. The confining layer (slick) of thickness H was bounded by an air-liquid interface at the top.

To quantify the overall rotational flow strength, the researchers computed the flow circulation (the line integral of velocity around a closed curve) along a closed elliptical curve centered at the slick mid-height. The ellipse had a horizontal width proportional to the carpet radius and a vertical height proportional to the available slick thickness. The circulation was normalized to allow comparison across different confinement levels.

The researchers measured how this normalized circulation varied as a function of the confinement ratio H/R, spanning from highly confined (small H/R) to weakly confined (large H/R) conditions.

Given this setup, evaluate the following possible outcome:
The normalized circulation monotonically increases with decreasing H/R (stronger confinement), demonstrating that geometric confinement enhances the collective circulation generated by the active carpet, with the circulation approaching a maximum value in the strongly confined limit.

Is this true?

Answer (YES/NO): NO